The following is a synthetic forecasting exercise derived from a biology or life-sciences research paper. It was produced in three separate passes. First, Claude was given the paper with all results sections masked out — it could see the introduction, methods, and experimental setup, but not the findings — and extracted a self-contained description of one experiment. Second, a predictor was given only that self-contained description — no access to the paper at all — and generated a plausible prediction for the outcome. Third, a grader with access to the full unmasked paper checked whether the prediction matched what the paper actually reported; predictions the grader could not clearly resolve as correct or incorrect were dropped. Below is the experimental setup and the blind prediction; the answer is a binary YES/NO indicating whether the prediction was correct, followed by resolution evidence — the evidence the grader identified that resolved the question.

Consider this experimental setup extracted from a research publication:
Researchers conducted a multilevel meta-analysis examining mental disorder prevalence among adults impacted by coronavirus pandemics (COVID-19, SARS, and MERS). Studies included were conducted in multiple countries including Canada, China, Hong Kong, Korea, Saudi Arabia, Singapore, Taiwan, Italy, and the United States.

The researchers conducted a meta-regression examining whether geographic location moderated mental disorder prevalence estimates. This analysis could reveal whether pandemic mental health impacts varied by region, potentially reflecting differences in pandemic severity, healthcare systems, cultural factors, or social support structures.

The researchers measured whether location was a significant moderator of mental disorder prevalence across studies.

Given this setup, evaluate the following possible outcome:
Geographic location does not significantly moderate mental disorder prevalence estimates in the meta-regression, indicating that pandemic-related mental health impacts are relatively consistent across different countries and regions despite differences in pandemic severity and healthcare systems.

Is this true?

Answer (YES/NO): NO